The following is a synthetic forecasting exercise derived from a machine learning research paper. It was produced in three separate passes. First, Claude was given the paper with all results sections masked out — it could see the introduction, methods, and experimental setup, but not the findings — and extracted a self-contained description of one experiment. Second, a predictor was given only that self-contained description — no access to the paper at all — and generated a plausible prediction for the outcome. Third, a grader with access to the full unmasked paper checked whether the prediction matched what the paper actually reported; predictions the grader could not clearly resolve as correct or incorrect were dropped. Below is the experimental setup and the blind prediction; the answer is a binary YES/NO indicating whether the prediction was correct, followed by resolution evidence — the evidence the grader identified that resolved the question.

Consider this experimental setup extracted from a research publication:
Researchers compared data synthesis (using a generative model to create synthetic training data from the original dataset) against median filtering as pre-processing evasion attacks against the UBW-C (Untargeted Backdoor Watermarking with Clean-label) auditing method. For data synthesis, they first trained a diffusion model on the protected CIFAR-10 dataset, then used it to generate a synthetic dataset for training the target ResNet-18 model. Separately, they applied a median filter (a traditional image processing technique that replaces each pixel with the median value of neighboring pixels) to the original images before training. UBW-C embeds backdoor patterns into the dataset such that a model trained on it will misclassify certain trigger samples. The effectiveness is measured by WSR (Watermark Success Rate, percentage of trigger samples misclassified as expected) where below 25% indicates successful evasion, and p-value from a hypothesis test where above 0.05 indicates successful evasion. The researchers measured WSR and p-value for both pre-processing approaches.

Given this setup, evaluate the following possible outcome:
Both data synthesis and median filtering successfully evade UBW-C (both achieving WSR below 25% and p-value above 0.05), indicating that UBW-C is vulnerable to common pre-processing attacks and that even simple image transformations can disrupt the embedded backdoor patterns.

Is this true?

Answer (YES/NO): NO